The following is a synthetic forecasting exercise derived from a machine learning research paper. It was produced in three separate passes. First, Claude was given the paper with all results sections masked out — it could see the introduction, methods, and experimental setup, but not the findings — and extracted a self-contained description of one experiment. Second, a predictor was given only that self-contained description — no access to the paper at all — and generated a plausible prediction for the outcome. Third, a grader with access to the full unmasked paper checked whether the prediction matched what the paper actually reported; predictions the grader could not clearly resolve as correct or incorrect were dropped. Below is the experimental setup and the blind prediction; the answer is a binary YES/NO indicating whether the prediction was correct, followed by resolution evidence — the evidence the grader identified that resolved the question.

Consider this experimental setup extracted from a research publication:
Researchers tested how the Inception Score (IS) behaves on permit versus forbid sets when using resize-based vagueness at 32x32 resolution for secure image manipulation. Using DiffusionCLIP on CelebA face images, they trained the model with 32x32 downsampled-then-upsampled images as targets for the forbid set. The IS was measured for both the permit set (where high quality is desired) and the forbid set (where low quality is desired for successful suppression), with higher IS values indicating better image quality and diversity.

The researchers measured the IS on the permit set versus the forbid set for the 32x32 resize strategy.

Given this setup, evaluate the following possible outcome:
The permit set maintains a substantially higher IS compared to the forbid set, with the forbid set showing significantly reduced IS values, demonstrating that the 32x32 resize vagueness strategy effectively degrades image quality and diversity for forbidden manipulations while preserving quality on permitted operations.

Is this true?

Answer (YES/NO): NO